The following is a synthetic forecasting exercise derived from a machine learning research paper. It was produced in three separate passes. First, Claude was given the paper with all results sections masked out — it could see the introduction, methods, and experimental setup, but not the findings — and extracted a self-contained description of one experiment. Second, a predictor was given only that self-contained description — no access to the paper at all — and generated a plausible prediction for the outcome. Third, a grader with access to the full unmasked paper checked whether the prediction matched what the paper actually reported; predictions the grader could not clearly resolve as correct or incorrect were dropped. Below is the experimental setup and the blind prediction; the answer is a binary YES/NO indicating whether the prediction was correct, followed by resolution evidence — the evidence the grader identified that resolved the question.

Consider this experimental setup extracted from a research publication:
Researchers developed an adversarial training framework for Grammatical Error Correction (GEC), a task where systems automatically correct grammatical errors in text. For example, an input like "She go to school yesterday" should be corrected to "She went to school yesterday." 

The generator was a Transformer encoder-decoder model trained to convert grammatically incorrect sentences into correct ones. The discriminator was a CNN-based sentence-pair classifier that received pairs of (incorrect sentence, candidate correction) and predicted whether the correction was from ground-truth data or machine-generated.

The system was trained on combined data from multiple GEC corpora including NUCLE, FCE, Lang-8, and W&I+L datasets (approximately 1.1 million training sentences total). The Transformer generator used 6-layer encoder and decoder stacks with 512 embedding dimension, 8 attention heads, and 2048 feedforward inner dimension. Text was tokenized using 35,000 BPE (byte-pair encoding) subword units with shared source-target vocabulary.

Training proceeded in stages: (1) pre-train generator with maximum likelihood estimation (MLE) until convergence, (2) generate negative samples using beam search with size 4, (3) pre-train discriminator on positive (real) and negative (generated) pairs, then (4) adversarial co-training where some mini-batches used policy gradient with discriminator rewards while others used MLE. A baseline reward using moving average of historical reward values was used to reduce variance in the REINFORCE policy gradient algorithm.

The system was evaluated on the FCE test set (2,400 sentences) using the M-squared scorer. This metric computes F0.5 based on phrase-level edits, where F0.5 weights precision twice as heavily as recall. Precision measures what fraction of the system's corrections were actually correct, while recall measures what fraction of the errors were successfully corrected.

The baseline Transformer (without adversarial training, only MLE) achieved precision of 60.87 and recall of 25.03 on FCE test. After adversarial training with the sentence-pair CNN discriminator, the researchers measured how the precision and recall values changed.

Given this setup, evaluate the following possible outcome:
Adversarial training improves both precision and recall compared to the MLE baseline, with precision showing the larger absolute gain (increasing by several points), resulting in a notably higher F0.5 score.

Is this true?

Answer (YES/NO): NO